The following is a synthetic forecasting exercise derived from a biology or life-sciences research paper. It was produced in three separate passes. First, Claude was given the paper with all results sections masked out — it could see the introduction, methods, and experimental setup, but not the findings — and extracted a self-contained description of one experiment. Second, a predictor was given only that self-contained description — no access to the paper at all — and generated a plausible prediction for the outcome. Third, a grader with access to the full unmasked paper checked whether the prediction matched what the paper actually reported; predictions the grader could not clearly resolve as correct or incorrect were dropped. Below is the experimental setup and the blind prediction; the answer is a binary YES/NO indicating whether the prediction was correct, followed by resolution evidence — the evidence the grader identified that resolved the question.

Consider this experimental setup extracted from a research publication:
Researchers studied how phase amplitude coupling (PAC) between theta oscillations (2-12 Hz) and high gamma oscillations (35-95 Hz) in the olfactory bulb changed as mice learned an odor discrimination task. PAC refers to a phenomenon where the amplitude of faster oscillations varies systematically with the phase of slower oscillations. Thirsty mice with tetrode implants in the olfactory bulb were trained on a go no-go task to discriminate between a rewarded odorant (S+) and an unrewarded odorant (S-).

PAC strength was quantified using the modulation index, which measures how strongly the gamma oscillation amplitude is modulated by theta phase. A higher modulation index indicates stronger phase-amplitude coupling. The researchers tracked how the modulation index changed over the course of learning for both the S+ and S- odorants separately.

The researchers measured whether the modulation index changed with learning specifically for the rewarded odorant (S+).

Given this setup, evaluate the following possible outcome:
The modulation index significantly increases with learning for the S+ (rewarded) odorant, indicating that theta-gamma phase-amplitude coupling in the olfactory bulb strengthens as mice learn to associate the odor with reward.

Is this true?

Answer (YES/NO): YES